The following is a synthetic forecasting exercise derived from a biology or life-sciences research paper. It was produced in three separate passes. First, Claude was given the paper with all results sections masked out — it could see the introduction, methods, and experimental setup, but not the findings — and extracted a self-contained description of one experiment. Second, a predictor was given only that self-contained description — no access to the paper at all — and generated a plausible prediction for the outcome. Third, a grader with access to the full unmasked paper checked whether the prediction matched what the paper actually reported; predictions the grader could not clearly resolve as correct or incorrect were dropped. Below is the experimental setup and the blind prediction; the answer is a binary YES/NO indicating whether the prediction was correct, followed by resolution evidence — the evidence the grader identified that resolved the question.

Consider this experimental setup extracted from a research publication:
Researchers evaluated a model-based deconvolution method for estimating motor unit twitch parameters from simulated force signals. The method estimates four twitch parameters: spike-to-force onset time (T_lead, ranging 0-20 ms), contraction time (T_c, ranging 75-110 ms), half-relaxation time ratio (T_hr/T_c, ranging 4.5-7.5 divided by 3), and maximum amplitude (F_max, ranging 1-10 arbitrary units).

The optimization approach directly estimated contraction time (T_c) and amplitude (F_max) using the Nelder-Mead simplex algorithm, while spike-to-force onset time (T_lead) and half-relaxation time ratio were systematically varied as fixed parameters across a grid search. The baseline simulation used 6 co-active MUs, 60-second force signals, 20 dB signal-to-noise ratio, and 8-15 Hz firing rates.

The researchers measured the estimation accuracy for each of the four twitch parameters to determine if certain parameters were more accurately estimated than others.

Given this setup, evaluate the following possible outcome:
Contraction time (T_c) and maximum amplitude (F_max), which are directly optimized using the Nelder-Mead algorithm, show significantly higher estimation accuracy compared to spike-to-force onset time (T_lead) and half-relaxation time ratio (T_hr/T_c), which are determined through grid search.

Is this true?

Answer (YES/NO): NO